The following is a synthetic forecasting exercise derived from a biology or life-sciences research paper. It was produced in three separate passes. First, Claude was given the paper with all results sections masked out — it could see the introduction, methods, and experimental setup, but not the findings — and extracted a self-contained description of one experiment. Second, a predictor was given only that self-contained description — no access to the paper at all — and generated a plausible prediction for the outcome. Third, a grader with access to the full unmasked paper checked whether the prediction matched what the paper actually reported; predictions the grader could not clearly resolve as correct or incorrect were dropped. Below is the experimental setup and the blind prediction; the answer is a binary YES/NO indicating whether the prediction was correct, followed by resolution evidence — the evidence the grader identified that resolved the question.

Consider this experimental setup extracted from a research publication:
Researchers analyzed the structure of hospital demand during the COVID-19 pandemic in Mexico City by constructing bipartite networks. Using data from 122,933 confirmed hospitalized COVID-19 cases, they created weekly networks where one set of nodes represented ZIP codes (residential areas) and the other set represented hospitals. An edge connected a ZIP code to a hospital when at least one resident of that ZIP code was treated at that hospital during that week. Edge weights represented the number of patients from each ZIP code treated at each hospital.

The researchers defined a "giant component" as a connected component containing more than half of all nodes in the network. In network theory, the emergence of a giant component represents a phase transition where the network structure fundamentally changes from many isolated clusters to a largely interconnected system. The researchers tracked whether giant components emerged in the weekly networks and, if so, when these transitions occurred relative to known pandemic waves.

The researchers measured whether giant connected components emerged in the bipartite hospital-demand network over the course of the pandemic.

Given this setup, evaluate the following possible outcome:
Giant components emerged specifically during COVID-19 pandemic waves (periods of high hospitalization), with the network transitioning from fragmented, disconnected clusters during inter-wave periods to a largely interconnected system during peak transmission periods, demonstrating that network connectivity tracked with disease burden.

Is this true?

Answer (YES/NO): YES